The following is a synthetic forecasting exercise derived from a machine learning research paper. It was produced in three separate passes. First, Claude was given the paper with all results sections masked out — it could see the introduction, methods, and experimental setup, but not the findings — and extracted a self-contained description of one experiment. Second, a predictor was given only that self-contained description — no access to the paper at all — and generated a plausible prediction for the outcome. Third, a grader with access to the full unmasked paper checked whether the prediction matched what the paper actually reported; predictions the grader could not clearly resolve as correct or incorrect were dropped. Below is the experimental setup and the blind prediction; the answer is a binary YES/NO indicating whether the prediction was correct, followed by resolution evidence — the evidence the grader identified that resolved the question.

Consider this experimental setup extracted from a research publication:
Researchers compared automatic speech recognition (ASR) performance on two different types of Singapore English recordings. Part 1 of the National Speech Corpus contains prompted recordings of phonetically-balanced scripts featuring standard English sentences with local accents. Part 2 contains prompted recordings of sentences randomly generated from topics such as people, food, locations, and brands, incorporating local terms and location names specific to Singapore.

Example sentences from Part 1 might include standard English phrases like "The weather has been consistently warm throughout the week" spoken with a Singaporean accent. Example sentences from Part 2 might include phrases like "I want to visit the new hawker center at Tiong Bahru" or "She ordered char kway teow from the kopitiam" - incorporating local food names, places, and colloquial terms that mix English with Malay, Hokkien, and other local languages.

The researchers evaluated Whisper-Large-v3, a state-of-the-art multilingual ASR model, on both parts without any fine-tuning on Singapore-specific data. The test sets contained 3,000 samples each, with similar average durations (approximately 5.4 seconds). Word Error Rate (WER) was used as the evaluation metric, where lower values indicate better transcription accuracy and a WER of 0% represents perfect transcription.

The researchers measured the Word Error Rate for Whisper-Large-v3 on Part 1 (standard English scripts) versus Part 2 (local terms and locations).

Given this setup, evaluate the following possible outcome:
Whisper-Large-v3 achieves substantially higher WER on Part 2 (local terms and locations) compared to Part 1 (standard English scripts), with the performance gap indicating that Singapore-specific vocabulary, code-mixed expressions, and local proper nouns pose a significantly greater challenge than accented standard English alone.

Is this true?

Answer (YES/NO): YES